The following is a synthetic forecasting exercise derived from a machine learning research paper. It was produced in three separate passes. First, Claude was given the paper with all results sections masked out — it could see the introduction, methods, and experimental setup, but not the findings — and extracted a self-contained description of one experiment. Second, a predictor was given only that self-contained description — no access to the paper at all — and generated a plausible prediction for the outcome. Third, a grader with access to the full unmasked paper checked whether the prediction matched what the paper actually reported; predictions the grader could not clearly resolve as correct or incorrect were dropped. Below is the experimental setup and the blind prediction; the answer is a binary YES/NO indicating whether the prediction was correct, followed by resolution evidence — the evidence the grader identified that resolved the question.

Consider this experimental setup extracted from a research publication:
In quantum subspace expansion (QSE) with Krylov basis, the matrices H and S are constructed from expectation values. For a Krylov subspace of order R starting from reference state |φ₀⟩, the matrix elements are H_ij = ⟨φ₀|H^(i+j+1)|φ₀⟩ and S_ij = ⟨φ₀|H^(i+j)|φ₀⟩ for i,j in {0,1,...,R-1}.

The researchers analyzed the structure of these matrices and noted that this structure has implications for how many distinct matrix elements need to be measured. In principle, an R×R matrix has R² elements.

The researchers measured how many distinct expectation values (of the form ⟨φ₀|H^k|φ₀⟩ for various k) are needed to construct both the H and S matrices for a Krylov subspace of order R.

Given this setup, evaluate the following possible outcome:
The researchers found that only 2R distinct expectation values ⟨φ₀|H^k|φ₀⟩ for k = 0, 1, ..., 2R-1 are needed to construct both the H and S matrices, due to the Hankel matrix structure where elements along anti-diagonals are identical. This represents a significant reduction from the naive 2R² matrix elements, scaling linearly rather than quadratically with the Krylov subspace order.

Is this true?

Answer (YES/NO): NO